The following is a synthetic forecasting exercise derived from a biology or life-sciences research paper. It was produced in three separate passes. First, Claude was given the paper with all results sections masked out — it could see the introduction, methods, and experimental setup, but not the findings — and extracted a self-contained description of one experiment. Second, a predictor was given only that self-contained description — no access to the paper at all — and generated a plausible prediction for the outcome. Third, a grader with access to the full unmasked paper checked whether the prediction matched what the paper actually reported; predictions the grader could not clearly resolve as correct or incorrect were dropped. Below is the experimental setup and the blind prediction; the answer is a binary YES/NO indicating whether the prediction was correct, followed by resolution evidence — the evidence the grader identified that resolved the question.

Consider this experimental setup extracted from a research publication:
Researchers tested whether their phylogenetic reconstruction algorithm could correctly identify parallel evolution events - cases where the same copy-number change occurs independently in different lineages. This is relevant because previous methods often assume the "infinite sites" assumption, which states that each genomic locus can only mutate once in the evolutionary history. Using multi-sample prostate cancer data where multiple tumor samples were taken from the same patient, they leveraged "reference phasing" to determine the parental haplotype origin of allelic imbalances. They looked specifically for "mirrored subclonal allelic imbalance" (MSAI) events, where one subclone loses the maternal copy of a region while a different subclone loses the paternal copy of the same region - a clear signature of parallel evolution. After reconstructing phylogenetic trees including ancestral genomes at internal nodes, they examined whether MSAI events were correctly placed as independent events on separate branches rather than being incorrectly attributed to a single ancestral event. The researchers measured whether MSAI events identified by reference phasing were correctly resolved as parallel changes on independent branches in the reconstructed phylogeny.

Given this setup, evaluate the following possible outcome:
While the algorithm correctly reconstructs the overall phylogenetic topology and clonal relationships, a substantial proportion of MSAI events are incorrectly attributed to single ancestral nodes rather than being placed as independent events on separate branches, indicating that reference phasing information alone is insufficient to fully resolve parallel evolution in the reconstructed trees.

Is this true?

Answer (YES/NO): NO